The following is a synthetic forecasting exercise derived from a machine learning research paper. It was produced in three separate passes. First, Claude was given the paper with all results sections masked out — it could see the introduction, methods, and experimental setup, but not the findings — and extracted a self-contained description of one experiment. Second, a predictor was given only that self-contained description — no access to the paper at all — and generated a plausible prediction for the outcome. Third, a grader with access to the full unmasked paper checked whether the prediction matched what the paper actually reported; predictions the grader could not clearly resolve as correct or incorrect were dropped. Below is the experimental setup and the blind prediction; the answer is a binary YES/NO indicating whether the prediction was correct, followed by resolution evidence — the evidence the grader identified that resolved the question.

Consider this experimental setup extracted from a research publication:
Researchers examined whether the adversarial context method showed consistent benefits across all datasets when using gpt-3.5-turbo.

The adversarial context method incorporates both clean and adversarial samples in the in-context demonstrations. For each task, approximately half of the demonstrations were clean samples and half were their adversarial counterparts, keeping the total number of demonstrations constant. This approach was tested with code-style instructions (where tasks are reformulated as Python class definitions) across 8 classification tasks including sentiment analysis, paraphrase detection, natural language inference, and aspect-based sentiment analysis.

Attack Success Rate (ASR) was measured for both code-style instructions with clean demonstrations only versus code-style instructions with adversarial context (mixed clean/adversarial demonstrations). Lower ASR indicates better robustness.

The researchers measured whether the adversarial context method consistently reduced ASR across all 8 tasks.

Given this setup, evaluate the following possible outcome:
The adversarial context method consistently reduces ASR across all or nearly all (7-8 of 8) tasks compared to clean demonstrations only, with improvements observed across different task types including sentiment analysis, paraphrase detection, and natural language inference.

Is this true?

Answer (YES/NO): NO